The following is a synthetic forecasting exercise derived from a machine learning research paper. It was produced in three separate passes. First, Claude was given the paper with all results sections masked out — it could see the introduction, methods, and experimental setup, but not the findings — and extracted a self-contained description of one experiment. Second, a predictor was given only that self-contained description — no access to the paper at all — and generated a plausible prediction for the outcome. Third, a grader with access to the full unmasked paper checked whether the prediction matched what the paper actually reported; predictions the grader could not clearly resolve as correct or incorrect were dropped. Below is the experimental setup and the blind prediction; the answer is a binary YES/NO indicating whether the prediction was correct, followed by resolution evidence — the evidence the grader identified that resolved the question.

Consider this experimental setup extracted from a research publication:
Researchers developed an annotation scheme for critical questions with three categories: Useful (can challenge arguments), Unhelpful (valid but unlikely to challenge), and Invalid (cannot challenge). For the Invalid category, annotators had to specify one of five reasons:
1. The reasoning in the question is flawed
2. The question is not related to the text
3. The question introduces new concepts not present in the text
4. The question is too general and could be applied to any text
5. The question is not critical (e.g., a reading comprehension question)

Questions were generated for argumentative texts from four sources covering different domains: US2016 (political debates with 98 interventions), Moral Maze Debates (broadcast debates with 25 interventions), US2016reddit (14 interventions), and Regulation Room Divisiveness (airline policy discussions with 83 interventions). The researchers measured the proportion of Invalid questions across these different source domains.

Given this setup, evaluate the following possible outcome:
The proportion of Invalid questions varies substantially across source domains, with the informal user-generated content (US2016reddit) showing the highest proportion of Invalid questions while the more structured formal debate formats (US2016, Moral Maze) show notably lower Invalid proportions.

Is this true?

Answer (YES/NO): NO